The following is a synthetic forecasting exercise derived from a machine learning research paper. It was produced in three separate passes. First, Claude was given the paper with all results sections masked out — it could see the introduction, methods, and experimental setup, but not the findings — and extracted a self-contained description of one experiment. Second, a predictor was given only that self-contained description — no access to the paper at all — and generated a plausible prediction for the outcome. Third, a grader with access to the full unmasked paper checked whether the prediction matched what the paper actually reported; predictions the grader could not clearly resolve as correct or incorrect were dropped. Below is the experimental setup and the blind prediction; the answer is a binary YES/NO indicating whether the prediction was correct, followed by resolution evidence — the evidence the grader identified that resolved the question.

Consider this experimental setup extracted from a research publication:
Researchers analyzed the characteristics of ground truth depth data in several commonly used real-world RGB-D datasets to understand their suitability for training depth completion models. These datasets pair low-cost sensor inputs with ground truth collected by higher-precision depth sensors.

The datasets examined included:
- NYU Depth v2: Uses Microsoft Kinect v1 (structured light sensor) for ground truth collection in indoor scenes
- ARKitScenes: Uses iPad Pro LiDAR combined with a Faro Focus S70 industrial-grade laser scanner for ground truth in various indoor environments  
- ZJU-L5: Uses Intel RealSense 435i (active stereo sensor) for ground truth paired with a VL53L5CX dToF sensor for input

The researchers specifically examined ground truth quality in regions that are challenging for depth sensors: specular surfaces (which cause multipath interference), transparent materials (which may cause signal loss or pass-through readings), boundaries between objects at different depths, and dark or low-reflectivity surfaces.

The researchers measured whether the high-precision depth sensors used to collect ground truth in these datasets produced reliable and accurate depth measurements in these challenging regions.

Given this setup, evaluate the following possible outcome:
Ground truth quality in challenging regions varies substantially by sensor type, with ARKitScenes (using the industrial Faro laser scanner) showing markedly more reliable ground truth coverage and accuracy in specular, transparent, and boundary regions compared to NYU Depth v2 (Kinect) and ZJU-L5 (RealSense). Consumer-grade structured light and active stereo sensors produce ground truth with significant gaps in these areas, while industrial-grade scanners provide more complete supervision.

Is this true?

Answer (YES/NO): NO